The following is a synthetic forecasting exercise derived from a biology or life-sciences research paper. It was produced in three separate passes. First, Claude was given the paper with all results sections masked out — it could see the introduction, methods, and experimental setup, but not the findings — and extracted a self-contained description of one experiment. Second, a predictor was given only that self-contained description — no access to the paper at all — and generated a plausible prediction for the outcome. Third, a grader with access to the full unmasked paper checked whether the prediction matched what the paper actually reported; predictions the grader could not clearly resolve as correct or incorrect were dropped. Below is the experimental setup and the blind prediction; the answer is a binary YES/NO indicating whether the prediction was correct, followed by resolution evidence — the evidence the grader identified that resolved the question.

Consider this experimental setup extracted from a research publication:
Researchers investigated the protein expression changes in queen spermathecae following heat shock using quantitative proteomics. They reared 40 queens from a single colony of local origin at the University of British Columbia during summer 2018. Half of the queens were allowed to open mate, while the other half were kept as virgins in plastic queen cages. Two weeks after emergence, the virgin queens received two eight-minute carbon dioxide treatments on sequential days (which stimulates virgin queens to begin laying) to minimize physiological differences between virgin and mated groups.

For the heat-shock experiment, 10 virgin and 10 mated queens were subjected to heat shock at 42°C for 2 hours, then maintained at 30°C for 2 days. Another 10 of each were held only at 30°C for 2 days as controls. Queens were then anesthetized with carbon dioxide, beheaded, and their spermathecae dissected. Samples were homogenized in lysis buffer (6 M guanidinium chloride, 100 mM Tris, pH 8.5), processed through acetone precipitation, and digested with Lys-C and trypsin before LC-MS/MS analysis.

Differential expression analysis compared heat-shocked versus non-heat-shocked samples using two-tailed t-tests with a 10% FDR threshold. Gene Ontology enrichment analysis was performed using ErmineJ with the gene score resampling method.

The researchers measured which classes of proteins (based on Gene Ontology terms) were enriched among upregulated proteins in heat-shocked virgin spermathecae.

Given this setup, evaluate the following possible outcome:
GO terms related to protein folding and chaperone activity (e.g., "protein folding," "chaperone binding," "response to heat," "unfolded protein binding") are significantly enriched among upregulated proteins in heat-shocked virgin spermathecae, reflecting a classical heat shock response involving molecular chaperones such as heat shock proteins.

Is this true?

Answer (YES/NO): YES